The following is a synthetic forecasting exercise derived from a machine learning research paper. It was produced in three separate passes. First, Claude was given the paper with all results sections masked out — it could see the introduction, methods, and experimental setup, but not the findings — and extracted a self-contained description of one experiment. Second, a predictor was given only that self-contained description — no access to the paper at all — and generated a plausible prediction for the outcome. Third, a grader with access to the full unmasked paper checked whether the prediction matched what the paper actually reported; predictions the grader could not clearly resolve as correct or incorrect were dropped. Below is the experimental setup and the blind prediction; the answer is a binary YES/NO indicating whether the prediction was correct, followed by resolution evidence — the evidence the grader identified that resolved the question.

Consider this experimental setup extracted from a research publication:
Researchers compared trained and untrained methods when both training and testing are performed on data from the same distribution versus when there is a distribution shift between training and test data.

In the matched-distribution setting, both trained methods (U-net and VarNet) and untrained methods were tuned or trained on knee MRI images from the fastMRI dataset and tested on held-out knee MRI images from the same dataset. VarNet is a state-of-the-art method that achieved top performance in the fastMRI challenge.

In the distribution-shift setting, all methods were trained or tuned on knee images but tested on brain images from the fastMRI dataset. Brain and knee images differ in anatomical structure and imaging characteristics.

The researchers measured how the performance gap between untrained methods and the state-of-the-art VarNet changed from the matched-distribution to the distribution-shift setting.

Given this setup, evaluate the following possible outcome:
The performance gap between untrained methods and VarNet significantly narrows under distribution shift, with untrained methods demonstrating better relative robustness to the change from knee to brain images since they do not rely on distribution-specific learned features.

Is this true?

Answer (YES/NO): NO